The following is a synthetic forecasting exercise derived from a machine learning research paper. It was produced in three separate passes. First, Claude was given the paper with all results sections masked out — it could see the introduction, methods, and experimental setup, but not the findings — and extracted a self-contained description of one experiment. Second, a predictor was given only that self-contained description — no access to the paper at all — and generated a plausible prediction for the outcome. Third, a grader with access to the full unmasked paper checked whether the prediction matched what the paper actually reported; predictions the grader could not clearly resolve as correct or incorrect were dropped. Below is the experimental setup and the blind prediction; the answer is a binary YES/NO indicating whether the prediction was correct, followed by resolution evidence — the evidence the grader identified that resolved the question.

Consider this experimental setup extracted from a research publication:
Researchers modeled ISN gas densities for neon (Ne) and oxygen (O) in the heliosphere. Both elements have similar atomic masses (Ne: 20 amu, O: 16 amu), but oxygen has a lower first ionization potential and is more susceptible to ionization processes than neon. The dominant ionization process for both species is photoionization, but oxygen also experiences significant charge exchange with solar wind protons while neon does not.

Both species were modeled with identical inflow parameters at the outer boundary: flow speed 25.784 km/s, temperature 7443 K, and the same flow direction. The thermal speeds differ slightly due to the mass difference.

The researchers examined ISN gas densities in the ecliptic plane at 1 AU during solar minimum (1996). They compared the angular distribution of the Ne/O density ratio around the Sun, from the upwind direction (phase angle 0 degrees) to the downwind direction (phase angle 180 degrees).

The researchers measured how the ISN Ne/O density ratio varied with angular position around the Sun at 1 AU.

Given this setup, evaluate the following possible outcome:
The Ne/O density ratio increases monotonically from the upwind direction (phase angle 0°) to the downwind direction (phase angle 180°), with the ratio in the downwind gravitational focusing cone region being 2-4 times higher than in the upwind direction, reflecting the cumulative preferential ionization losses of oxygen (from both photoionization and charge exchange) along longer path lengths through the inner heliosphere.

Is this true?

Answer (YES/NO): NO